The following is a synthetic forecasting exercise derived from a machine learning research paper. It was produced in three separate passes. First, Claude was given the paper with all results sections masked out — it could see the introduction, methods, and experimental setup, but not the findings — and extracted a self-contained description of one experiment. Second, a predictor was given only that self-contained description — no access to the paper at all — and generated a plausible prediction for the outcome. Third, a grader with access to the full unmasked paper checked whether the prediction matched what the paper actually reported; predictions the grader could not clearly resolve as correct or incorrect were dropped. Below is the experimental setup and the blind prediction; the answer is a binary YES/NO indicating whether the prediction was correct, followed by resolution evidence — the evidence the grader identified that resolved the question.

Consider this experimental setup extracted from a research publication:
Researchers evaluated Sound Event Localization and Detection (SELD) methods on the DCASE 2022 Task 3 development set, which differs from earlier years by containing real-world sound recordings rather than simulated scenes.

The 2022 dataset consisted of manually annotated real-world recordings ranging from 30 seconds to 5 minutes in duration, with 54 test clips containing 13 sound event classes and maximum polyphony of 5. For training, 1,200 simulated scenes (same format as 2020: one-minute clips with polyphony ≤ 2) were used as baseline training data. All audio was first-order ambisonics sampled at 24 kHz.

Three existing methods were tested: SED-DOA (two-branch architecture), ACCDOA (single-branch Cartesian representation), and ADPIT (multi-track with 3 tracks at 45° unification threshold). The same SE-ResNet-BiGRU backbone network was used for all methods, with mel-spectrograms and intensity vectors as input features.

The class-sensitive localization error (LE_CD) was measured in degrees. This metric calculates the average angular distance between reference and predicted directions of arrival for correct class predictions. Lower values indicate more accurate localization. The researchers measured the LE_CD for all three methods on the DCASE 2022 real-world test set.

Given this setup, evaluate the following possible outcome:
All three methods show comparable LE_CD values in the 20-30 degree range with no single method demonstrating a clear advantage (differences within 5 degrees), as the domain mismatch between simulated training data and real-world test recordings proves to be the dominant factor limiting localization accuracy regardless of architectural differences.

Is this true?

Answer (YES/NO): NO